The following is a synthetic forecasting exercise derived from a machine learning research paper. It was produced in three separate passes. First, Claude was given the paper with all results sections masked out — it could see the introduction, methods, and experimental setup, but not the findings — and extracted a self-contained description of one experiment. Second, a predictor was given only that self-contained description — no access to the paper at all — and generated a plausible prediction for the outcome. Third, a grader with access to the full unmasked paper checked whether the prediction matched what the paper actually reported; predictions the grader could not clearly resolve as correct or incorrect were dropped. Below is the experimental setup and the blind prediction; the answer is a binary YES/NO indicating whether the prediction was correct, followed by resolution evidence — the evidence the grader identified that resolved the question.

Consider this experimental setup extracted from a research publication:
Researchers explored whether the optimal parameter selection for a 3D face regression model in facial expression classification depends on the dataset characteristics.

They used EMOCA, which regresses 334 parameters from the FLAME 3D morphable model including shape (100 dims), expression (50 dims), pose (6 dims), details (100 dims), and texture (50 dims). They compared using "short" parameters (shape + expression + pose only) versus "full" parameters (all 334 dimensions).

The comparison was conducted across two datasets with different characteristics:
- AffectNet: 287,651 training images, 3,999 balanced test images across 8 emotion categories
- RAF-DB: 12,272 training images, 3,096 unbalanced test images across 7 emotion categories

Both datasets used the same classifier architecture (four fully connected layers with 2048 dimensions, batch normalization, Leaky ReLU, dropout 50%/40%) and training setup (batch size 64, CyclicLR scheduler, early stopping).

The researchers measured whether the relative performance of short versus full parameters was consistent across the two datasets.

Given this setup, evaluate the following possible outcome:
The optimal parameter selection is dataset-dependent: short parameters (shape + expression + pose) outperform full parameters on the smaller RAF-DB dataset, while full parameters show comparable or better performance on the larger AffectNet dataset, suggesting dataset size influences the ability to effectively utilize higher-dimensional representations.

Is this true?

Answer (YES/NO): NO